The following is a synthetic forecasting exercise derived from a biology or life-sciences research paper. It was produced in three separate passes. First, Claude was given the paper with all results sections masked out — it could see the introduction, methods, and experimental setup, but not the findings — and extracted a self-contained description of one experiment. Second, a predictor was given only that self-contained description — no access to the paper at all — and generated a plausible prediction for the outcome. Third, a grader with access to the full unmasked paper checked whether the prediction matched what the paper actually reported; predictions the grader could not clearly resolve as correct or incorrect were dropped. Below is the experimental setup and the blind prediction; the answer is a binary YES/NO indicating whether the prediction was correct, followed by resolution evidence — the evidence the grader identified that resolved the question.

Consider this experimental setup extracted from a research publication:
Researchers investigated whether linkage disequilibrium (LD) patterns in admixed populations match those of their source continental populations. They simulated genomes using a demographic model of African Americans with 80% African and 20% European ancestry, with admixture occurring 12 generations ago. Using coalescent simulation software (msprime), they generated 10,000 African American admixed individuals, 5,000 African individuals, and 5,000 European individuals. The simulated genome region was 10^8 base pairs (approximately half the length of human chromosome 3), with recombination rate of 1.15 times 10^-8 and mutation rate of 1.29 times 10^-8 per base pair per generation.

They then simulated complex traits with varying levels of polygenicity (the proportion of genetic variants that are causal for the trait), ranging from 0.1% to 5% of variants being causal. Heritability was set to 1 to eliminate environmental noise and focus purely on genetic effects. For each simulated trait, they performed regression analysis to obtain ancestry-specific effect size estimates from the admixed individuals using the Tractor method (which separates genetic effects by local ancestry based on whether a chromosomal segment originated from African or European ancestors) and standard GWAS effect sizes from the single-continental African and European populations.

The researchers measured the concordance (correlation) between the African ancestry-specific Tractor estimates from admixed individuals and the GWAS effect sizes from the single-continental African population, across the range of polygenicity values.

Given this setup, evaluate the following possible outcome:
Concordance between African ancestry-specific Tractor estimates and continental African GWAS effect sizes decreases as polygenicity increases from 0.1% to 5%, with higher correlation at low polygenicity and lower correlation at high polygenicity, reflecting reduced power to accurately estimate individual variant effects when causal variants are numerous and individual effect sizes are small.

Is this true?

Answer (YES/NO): YES